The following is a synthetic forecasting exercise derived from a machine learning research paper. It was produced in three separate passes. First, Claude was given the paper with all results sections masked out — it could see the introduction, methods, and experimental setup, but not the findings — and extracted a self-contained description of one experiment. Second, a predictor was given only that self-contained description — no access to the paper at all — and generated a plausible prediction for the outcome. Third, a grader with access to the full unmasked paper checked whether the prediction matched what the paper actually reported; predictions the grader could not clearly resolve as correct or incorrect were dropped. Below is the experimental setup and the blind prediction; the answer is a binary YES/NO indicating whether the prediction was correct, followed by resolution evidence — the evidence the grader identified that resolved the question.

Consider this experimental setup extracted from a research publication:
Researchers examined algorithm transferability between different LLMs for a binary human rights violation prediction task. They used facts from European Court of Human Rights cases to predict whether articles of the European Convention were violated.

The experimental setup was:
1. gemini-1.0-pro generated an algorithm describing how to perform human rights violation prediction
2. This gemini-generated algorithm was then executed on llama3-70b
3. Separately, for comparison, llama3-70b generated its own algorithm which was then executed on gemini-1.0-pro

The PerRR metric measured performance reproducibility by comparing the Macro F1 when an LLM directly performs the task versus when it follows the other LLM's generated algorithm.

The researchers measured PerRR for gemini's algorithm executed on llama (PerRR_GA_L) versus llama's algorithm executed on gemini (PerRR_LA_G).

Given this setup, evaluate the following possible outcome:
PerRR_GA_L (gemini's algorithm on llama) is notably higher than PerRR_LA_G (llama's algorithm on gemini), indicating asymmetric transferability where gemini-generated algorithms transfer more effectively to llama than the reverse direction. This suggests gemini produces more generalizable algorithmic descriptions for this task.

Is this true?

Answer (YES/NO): YES